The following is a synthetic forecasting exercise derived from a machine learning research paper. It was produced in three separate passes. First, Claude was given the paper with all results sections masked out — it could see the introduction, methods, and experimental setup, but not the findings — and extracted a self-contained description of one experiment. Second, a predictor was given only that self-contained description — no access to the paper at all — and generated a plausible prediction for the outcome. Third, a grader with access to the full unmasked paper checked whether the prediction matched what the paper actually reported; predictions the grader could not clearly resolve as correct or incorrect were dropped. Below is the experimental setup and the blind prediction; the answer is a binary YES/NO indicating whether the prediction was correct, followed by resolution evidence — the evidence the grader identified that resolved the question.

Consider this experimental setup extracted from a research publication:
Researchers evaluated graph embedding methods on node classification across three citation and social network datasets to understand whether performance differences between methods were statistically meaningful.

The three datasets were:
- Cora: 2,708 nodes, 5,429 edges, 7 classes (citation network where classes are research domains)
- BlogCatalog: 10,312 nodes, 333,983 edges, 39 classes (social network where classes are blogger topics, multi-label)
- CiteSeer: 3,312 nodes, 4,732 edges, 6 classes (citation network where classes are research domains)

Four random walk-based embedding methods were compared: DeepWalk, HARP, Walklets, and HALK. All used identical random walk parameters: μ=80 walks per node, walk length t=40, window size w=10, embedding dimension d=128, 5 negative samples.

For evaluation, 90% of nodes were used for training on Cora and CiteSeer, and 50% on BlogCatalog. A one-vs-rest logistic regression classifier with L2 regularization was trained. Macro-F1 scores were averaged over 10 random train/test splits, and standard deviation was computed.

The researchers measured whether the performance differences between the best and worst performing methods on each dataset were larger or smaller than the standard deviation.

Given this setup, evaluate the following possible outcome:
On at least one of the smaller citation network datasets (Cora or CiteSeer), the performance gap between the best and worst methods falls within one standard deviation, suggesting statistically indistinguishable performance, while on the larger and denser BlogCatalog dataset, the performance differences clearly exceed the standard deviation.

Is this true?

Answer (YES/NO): NO